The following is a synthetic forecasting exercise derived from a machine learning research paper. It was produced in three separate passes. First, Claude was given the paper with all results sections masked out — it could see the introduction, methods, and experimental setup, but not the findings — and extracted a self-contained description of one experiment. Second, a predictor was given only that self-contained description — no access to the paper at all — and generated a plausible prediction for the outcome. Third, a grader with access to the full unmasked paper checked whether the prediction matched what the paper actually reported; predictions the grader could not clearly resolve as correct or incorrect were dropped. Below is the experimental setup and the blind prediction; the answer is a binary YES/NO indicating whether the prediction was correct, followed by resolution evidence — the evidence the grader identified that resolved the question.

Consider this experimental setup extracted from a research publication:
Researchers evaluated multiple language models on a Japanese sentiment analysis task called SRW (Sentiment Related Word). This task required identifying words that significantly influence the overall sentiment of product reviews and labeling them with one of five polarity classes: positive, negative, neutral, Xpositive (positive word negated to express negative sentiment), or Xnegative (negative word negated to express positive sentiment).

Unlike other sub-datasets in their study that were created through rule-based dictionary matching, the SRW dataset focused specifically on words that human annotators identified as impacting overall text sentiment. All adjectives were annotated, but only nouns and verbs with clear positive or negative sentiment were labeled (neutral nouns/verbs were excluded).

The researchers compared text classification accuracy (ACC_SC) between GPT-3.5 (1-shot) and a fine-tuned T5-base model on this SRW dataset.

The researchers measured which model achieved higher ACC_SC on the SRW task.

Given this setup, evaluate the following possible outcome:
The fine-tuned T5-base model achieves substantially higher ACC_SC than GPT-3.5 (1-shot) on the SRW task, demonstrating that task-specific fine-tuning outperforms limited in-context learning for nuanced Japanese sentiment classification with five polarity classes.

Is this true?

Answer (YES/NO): YES